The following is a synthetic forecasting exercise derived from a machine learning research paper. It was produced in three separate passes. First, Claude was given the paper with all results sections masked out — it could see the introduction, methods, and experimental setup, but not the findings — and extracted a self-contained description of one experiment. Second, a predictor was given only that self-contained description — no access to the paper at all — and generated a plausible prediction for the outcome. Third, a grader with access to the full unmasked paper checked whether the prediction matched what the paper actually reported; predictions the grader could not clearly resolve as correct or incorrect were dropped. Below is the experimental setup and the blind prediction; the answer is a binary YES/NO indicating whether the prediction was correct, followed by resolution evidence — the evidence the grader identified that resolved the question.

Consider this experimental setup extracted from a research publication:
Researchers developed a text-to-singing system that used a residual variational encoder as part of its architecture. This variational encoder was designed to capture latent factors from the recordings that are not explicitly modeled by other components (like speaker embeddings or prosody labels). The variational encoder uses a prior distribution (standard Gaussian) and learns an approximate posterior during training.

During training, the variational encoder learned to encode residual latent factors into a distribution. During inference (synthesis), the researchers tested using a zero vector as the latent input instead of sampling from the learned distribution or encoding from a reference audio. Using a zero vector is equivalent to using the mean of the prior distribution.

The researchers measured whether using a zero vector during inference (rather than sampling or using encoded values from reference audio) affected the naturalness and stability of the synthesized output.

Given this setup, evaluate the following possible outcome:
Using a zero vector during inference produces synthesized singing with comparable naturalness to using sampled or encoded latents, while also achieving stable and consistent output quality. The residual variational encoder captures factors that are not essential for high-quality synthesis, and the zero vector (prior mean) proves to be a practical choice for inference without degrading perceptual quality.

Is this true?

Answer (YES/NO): NO